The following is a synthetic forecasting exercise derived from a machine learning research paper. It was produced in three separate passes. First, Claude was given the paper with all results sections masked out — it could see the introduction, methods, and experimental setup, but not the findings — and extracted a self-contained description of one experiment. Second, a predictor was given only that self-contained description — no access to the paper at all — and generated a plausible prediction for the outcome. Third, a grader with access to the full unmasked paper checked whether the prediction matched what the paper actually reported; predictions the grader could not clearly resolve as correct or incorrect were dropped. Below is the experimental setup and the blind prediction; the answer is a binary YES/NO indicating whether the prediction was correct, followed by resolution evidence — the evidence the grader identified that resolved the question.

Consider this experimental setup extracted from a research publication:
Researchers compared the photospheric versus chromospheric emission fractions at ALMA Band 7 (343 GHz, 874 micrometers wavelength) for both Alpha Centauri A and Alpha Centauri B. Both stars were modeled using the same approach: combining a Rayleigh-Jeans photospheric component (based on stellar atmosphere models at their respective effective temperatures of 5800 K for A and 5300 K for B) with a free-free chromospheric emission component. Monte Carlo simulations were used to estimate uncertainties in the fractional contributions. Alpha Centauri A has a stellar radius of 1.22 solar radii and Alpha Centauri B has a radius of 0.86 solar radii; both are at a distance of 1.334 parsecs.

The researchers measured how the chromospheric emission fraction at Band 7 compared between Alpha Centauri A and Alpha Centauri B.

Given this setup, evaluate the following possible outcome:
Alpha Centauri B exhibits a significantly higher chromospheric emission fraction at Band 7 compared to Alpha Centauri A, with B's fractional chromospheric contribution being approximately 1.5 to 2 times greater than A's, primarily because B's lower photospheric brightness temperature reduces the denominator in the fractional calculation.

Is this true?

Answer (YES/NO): YES